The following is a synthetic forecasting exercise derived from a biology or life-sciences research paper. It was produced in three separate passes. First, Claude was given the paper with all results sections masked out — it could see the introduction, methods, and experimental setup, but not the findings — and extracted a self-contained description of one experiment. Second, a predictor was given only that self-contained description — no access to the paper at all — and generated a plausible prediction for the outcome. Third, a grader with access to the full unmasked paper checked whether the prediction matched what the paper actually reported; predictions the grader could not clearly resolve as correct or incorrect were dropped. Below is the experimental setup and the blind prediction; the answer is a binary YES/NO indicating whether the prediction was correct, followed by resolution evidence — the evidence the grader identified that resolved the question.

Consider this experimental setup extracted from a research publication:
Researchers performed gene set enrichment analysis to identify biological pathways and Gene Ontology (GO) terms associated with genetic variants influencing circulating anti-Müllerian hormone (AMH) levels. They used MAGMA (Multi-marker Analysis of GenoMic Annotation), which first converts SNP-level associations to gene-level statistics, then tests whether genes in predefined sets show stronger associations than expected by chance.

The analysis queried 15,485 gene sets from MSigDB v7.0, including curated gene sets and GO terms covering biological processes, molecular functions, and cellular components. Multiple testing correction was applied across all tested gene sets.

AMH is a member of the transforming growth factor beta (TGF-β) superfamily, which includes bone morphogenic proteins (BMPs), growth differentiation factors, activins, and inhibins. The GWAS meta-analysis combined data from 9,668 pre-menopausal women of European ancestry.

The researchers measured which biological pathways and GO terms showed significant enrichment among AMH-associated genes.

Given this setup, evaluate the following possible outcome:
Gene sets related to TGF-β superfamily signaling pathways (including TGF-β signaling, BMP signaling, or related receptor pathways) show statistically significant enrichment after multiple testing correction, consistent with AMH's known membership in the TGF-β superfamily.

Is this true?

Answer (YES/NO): NO